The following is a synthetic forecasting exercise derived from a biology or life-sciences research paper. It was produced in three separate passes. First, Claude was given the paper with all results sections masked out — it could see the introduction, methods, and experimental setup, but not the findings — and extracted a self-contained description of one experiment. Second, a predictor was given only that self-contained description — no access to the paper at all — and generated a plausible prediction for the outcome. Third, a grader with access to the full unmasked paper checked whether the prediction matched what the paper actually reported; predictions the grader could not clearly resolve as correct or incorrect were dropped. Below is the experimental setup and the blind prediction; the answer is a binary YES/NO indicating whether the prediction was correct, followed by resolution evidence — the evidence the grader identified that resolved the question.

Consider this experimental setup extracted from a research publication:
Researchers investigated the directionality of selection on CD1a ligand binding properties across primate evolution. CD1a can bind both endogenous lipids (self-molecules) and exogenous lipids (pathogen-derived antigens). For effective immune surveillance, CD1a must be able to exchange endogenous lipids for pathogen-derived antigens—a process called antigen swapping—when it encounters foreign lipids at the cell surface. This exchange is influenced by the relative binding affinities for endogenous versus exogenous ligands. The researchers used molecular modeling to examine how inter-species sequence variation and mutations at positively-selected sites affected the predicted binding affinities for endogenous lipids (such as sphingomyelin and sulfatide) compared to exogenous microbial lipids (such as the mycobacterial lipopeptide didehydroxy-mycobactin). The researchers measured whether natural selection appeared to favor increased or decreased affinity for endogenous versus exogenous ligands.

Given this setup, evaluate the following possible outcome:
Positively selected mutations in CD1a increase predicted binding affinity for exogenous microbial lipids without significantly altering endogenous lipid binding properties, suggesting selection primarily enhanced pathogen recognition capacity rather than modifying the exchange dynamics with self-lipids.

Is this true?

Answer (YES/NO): NO